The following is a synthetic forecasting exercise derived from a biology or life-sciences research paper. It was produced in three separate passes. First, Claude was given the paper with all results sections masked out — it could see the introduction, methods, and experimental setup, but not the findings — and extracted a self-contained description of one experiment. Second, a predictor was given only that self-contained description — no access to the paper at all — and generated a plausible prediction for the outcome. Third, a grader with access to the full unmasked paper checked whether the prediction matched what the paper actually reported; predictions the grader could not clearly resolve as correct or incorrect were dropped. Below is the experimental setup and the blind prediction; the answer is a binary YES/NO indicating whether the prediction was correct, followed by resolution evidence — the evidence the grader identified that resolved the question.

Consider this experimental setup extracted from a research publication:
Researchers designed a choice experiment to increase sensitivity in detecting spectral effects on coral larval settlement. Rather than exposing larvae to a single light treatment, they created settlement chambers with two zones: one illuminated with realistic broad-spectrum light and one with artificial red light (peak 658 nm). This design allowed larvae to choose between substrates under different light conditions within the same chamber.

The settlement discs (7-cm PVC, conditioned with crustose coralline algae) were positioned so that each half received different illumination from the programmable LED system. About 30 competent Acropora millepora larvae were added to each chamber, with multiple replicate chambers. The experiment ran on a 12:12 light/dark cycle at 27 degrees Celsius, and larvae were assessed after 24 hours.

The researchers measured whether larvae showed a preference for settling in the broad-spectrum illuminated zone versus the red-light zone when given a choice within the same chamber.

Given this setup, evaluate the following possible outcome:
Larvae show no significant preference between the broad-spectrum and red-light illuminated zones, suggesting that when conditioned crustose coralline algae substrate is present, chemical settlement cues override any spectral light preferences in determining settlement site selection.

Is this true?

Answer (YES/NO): YES